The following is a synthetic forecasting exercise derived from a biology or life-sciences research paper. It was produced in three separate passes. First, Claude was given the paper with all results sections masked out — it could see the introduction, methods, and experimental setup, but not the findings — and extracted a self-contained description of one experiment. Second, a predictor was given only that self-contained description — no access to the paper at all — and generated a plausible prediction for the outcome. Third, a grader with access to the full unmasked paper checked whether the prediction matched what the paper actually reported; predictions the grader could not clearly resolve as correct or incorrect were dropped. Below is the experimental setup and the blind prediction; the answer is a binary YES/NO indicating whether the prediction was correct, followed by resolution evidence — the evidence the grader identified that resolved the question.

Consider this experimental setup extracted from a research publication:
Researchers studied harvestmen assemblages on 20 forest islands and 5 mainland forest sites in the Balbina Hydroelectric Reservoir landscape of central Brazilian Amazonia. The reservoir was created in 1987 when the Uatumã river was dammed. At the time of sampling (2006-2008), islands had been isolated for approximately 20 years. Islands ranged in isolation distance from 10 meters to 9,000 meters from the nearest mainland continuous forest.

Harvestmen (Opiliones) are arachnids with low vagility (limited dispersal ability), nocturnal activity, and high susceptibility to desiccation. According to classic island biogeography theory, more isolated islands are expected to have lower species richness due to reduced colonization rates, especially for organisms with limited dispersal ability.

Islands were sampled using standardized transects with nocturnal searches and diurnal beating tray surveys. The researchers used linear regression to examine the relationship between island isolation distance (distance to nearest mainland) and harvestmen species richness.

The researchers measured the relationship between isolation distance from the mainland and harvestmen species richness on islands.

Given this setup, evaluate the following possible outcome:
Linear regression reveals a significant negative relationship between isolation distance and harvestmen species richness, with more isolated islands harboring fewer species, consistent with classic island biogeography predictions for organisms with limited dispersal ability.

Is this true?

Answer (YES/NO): NO